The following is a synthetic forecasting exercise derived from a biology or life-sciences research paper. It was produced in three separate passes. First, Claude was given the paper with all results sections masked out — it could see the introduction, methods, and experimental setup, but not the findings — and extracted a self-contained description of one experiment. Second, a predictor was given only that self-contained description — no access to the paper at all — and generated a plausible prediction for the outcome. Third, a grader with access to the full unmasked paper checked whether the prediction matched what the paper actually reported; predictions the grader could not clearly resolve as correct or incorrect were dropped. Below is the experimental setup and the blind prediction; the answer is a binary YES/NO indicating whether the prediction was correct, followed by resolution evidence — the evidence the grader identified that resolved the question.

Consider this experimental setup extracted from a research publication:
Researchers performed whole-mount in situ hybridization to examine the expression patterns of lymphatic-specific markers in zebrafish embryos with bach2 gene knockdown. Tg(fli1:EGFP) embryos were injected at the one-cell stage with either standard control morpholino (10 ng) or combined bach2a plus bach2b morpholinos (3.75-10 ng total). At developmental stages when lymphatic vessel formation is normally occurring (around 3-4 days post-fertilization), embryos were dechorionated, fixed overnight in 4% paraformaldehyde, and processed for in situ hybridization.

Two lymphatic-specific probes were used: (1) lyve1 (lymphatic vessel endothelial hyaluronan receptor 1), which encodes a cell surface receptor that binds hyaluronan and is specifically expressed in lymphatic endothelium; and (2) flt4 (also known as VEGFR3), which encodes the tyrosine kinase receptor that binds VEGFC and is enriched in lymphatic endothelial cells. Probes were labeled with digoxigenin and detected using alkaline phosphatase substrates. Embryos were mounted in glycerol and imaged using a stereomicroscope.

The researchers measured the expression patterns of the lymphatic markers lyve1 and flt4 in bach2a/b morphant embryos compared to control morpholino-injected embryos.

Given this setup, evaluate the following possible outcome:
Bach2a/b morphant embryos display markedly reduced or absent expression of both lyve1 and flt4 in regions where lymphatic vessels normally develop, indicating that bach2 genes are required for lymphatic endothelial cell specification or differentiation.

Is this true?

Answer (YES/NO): NO